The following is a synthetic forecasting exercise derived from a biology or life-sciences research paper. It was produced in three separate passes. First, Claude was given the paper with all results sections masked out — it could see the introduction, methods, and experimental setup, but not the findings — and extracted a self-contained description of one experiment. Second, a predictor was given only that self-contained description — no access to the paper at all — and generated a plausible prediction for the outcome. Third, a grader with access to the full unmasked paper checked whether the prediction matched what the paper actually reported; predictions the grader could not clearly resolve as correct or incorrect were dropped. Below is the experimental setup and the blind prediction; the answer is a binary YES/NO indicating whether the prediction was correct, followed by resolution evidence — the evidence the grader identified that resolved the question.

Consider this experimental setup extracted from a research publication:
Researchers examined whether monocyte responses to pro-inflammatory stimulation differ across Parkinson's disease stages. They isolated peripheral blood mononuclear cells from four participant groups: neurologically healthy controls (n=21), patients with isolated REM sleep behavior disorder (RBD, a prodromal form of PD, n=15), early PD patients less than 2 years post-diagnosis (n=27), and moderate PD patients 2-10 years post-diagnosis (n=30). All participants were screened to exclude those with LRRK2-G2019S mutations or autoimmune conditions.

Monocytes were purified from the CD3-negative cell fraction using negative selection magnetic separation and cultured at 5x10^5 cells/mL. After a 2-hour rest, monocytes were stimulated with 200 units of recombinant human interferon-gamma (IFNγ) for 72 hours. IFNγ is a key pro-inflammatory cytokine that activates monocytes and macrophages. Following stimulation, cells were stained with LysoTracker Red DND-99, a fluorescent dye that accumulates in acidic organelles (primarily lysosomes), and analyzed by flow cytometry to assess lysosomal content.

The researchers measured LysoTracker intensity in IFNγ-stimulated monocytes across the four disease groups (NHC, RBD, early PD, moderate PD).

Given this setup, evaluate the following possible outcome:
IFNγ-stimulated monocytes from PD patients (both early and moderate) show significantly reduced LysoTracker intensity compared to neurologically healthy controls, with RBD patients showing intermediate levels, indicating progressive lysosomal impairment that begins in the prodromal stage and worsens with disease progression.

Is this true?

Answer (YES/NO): NO